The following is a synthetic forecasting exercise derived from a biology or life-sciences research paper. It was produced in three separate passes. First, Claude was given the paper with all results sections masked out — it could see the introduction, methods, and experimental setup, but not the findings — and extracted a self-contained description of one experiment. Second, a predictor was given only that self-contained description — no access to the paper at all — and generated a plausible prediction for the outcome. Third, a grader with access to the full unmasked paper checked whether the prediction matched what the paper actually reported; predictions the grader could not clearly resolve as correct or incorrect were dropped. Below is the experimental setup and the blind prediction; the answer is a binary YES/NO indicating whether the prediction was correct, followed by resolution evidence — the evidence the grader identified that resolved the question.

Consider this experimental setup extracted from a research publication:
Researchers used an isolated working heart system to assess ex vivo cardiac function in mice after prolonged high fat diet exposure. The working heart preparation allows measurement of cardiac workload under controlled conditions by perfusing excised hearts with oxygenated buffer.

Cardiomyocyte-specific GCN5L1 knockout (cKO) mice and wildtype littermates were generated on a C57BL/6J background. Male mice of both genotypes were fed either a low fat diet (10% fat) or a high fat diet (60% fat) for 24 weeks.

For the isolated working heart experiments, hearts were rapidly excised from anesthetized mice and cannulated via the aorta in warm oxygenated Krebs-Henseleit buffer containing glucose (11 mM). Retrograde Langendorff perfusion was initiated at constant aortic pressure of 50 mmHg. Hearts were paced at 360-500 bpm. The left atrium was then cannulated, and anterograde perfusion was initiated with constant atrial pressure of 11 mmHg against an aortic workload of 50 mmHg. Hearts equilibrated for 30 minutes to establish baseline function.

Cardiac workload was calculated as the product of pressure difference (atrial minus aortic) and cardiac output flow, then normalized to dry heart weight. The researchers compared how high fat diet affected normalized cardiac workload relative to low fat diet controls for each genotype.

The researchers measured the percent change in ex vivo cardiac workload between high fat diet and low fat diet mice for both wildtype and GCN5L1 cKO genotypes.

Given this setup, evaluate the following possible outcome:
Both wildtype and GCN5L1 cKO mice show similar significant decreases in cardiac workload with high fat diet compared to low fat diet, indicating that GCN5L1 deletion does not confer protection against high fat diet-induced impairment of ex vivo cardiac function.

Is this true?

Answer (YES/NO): NO